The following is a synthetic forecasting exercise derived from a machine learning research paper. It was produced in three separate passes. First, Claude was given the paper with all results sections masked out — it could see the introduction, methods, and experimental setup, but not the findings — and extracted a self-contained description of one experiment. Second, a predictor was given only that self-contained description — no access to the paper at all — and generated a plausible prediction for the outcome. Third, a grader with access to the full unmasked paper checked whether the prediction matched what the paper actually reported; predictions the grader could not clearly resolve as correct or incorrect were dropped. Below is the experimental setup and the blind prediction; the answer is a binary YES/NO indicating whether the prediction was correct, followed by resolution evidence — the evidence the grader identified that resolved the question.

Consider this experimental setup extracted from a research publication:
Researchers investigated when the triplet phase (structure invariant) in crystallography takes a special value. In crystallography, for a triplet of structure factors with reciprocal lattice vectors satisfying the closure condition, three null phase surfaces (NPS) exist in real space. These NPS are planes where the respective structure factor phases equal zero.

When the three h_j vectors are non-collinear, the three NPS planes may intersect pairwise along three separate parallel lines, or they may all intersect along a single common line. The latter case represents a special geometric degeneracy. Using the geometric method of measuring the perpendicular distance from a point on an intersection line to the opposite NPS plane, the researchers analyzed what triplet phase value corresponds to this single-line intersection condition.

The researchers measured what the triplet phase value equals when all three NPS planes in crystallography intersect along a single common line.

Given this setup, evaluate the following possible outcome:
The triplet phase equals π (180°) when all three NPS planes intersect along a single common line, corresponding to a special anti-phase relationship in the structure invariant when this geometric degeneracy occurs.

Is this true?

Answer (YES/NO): NO